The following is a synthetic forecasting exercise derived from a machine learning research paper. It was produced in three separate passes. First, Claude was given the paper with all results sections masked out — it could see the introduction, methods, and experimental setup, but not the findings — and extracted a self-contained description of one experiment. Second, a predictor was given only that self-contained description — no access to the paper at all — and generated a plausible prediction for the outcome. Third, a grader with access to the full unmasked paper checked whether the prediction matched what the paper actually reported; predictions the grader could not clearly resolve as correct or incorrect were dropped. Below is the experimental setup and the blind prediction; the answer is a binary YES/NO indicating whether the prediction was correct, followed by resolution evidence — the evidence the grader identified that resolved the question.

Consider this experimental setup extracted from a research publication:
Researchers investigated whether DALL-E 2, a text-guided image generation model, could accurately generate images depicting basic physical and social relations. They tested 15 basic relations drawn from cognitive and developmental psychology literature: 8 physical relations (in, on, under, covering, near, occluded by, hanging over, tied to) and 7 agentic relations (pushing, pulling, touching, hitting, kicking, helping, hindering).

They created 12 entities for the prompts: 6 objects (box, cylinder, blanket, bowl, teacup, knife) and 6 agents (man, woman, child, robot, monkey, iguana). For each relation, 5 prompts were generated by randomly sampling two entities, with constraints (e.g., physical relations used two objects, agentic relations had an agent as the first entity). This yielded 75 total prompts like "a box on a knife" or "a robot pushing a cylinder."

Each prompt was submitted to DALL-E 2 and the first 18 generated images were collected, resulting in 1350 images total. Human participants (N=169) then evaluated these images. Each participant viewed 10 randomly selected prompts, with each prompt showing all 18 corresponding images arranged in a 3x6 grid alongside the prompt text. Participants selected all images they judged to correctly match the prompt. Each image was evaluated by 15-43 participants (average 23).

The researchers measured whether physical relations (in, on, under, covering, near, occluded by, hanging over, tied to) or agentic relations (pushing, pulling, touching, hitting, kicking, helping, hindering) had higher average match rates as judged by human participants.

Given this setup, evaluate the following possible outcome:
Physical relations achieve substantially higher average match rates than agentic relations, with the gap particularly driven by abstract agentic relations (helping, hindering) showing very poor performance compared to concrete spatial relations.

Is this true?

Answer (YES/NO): NO